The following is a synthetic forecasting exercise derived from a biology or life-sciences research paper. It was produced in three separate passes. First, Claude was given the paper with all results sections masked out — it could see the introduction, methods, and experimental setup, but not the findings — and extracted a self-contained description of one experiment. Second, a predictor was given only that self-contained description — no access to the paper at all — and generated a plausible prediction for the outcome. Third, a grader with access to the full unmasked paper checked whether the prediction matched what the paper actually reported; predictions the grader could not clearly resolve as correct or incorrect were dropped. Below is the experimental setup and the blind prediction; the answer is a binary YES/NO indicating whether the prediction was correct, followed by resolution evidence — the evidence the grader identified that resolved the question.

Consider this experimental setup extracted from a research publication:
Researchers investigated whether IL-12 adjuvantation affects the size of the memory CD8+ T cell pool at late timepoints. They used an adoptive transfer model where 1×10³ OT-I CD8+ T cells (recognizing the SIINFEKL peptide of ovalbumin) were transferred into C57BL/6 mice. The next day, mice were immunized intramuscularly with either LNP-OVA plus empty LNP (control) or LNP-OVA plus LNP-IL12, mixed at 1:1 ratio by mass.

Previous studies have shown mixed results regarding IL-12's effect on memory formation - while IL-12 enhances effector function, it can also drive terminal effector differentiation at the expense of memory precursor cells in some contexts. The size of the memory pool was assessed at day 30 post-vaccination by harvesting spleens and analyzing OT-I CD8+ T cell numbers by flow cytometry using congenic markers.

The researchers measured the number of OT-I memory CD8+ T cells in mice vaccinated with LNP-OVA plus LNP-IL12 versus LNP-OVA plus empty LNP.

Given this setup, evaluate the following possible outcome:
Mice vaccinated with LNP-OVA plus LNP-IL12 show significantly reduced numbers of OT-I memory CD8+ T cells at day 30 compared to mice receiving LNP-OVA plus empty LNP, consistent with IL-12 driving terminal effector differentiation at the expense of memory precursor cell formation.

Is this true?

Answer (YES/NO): NO